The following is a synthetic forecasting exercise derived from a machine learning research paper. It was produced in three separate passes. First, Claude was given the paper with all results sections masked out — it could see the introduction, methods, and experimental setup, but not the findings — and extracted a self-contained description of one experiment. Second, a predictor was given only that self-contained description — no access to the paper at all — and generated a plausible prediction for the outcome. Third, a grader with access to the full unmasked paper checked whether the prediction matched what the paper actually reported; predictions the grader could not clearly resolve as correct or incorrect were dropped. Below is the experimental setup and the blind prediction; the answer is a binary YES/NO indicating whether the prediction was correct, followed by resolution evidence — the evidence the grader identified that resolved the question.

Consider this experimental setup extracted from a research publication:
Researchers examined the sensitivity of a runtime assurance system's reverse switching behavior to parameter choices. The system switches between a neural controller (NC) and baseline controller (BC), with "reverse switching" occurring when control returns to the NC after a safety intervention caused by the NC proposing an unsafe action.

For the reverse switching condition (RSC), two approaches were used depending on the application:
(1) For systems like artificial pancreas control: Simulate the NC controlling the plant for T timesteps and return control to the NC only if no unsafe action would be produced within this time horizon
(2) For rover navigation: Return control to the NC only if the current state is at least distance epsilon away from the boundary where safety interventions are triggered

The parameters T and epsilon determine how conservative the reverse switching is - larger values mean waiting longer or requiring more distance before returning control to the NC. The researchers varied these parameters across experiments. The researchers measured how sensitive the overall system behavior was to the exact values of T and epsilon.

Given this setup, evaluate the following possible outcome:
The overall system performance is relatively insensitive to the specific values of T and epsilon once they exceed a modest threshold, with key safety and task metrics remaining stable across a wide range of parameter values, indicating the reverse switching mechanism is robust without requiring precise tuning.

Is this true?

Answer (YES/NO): NO